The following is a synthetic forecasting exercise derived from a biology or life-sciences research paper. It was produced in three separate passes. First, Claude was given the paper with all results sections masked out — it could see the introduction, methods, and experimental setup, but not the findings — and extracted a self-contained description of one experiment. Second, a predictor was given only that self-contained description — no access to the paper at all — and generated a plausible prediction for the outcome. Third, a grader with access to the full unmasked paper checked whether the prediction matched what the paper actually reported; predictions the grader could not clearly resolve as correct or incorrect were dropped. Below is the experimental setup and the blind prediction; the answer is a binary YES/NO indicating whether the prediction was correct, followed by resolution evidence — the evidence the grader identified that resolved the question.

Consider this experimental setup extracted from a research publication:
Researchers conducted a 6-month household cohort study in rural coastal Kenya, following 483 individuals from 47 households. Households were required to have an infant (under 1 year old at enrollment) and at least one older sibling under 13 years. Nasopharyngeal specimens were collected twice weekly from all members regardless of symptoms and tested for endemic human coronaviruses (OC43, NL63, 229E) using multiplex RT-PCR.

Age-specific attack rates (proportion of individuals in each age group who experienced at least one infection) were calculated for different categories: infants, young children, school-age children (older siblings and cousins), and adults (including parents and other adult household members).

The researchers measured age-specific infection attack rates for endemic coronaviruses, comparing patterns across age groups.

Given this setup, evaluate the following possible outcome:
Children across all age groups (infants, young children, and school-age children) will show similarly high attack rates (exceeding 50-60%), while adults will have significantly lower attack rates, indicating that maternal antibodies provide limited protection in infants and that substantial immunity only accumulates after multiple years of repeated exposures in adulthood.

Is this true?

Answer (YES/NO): YES